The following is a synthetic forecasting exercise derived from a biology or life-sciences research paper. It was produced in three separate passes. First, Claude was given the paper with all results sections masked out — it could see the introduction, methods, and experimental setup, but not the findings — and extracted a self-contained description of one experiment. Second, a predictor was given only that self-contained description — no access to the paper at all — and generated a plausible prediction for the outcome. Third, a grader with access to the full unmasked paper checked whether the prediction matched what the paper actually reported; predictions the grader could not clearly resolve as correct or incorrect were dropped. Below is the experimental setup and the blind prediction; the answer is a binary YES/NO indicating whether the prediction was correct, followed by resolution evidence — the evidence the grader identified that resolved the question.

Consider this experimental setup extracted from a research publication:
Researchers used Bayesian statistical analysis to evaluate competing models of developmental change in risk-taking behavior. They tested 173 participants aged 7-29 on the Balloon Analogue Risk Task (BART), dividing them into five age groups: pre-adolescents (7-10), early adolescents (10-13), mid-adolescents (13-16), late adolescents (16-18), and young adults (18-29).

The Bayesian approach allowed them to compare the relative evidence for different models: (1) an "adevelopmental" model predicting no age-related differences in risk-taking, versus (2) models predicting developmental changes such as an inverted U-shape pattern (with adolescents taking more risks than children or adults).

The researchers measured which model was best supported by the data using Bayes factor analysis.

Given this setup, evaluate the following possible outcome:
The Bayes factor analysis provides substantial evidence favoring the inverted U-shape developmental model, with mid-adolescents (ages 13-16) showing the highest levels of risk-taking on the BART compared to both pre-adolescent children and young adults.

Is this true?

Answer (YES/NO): NO